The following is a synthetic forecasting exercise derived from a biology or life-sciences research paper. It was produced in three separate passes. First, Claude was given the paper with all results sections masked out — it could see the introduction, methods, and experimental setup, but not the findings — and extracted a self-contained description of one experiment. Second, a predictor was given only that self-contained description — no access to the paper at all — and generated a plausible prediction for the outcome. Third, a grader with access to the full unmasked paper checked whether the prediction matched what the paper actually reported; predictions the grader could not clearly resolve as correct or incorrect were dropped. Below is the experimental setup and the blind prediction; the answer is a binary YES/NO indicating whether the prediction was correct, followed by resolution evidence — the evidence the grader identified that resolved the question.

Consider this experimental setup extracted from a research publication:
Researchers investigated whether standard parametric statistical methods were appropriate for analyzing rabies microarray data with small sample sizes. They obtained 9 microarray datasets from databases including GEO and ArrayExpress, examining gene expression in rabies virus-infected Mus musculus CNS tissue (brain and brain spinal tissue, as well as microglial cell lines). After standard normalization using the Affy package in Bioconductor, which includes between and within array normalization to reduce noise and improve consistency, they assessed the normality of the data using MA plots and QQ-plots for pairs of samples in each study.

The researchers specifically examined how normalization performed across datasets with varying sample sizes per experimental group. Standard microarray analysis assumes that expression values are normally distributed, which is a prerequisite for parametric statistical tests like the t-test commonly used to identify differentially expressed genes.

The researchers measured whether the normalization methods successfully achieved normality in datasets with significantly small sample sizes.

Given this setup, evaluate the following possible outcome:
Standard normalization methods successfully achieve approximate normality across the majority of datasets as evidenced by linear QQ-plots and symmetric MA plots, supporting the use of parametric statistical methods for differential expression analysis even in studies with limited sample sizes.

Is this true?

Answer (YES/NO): NO